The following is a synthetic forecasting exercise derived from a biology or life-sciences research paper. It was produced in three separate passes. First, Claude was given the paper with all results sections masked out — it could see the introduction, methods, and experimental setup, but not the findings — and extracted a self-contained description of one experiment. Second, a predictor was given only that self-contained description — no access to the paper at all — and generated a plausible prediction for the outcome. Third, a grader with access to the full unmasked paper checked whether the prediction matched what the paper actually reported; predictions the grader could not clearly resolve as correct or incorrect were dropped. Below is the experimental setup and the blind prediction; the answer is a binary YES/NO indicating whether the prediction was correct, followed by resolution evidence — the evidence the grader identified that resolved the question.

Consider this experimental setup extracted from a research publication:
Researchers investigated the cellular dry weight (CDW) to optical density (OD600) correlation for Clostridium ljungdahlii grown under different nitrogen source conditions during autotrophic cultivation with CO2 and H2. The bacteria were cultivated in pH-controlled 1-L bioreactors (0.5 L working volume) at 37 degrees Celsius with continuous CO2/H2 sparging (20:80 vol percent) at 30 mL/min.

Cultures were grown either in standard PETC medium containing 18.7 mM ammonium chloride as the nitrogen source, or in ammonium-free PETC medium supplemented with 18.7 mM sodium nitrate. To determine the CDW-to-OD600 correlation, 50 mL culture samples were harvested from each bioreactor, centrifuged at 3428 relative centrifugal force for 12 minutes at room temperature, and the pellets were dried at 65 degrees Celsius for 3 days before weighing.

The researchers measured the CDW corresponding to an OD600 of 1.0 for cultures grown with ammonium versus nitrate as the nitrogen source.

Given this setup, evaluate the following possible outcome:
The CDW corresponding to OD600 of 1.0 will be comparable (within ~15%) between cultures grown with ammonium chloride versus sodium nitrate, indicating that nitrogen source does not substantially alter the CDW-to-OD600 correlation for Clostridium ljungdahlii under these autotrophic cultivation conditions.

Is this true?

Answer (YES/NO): NO